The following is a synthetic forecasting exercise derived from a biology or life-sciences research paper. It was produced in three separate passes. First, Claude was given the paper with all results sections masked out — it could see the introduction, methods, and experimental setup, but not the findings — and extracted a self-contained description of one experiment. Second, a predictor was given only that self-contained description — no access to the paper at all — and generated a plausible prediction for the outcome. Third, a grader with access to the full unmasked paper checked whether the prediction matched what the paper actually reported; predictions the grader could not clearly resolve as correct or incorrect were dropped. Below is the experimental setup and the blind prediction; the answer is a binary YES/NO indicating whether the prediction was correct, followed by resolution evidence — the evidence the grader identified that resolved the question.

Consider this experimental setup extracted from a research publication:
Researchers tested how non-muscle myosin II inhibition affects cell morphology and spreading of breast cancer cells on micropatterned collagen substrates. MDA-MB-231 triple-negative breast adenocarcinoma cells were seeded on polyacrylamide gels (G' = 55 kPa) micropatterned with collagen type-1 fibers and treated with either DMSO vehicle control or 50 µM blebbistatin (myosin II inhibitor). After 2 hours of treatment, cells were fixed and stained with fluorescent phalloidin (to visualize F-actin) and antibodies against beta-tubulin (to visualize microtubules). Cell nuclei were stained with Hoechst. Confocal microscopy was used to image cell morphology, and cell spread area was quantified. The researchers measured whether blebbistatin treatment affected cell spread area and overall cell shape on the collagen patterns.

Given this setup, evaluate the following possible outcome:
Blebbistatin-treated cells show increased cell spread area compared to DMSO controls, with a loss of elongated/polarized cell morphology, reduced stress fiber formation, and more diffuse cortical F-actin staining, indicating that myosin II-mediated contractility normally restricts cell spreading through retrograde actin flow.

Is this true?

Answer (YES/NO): NO